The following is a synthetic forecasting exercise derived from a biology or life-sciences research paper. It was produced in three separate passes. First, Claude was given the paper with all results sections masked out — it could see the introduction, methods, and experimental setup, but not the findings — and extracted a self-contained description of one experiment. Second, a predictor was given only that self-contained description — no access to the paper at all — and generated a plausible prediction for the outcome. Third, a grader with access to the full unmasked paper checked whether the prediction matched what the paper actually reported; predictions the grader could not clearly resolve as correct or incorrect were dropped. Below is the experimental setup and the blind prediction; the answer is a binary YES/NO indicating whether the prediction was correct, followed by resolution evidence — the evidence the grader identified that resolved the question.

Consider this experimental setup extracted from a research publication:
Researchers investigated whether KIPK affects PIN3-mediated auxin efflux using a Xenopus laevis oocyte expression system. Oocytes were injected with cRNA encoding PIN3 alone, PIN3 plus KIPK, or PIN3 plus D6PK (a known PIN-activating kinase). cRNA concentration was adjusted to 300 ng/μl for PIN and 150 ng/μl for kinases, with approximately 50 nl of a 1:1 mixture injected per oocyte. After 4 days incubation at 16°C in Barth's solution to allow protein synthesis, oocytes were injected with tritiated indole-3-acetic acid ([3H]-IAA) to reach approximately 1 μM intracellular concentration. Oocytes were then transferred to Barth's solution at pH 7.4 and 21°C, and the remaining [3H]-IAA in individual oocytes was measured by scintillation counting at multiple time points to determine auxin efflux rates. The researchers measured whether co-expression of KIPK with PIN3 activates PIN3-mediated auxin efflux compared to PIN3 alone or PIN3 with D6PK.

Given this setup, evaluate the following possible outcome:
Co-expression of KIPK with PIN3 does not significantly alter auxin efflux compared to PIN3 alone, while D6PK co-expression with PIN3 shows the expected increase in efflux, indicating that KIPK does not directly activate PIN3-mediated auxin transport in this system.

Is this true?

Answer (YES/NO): NO